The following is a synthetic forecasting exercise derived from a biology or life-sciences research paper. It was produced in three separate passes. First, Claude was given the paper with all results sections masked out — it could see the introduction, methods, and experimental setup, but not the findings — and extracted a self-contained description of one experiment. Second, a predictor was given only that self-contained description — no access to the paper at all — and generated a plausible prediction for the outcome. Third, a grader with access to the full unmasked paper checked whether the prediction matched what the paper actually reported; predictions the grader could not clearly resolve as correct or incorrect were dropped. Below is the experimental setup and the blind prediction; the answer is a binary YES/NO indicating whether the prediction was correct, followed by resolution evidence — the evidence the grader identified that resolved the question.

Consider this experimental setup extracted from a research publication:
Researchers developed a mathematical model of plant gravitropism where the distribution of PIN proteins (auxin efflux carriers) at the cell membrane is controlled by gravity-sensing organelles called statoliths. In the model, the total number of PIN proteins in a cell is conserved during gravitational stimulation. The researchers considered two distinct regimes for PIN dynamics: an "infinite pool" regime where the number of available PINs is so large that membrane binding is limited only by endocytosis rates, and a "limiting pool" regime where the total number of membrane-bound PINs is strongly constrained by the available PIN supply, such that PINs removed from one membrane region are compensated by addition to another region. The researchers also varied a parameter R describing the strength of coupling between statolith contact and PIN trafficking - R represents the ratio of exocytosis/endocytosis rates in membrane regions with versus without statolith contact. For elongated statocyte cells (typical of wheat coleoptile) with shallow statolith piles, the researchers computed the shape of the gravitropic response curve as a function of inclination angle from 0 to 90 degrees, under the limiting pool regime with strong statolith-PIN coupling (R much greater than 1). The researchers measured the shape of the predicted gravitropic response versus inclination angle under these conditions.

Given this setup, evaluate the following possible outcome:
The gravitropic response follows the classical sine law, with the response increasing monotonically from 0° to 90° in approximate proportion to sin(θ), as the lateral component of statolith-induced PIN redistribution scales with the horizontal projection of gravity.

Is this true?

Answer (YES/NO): NO